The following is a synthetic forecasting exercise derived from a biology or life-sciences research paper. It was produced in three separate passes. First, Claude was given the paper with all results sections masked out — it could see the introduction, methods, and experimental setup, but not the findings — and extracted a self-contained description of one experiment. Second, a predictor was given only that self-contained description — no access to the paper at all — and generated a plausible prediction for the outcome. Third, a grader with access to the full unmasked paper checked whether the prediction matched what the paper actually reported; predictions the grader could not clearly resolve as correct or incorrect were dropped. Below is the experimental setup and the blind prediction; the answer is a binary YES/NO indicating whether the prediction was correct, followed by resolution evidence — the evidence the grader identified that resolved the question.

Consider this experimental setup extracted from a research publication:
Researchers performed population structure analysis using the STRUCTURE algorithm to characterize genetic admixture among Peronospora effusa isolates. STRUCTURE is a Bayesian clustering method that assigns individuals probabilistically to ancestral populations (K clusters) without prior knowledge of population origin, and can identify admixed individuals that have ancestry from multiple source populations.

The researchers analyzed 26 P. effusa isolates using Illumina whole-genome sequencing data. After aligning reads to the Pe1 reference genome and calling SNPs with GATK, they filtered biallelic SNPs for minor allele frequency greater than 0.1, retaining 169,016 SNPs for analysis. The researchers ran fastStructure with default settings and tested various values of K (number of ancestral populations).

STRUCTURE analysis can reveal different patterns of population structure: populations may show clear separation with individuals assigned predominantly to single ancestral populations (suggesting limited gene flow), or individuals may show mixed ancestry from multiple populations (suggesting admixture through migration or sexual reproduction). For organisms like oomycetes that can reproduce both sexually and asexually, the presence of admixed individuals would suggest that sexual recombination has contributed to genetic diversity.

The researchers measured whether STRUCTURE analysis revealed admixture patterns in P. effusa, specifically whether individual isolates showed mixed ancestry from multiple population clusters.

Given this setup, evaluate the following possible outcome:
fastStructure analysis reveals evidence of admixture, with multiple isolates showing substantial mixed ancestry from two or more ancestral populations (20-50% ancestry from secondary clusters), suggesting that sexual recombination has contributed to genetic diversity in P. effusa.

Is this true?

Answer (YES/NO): YES